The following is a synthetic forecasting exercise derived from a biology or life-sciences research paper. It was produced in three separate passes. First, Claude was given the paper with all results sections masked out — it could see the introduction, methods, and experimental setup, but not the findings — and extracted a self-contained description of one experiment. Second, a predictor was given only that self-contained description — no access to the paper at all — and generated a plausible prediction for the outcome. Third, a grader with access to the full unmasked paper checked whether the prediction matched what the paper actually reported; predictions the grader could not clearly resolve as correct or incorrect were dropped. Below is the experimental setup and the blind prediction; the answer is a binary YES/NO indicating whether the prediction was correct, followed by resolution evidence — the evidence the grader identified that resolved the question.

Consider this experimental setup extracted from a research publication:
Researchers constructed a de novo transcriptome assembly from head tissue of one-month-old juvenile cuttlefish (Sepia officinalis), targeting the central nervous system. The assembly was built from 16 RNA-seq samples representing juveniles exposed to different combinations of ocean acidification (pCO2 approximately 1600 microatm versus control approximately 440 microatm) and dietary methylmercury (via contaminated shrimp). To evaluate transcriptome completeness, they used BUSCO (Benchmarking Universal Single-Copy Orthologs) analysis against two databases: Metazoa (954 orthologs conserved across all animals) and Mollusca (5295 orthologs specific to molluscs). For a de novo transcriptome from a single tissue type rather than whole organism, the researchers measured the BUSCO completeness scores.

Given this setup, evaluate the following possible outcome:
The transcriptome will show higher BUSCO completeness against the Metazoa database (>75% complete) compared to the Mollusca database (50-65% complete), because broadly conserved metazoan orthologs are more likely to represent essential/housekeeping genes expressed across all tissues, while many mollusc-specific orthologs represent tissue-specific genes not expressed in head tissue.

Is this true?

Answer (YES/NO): NO